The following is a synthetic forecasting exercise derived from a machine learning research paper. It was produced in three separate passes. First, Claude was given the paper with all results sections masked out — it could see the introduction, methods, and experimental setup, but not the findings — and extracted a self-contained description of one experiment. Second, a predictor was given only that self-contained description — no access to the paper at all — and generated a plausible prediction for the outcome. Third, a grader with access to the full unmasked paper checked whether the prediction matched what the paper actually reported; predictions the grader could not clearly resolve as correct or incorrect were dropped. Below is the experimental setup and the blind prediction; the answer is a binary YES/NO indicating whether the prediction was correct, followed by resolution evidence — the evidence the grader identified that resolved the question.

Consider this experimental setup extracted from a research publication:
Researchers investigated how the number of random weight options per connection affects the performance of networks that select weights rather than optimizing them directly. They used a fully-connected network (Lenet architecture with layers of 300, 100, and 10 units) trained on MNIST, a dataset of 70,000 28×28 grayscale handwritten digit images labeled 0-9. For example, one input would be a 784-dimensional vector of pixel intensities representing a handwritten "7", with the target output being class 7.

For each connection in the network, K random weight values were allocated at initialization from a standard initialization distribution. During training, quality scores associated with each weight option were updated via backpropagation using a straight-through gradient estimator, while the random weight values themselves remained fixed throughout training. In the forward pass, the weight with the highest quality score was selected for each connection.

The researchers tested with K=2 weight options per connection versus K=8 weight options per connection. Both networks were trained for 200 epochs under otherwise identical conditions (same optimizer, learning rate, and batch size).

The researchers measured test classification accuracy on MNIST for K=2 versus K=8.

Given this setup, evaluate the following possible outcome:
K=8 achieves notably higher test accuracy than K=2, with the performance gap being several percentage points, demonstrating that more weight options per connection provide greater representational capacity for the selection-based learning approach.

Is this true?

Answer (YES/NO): NO